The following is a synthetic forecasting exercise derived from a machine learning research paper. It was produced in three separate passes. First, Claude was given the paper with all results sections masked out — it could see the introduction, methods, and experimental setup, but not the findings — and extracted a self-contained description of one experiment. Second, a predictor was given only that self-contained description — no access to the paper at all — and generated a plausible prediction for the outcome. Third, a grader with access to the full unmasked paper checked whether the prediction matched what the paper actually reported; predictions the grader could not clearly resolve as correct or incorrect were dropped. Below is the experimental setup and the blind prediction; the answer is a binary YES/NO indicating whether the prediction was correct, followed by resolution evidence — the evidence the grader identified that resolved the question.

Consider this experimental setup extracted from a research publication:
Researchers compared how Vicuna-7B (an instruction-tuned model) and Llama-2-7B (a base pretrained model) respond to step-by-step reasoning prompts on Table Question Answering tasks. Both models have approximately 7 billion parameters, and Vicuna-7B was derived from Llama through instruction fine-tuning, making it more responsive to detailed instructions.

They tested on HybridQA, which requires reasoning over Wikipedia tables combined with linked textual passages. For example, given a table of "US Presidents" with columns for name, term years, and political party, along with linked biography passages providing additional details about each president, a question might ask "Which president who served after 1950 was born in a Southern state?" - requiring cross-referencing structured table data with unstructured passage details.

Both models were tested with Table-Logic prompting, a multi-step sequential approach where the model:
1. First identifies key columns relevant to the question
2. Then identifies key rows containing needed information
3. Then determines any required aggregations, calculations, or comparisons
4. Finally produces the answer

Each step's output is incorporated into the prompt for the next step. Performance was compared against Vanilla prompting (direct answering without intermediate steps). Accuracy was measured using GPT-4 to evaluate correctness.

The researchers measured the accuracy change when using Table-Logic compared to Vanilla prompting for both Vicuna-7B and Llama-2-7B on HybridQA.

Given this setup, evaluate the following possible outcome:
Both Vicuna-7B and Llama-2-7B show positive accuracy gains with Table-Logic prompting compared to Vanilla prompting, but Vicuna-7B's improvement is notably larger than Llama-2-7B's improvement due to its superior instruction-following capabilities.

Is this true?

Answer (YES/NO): NO